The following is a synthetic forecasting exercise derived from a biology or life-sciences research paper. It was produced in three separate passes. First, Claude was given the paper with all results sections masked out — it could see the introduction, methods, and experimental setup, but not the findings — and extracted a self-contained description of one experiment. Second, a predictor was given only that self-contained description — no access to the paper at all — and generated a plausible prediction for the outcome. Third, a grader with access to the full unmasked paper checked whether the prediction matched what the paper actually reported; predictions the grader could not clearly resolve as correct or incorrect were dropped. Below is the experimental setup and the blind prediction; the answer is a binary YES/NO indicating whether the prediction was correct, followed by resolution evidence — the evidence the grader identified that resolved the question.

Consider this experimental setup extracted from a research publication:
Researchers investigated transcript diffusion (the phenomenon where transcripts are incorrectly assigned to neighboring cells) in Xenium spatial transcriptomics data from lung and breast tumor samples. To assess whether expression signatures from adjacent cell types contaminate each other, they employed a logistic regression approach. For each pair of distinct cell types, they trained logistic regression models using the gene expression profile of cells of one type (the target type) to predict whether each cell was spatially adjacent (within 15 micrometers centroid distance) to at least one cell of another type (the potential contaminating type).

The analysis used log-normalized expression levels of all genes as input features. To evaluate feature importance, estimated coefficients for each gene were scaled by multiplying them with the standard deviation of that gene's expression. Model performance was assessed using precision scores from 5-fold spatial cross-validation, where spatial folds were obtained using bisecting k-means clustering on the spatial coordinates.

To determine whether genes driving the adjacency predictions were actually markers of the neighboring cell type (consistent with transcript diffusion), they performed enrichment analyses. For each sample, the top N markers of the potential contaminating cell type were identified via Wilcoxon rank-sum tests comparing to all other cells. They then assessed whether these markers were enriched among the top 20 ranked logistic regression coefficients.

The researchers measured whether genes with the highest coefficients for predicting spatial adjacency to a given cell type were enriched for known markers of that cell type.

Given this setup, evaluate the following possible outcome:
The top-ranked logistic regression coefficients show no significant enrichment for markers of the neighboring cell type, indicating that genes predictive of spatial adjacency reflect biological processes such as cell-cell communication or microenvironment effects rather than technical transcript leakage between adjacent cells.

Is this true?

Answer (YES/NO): NO